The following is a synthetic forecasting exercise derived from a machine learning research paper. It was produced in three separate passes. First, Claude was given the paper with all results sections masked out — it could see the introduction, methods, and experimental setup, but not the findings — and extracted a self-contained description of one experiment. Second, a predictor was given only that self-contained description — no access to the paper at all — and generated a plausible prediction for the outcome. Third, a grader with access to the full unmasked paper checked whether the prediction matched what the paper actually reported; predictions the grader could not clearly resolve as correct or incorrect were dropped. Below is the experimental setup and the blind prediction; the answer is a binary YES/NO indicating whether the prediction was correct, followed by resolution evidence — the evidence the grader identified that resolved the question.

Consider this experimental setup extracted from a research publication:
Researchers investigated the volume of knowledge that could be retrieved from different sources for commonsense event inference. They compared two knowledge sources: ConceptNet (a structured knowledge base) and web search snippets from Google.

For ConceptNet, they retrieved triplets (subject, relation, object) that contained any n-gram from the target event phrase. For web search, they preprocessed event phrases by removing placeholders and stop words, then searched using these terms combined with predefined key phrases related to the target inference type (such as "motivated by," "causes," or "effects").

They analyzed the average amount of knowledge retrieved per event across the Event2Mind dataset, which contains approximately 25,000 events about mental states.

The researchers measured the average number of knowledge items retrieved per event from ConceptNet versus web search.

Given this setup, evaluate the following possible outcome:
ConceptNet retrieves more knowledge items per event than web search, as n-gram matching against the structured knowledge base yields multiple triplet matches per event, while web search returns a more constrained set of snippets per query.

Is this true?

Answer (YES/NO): NO